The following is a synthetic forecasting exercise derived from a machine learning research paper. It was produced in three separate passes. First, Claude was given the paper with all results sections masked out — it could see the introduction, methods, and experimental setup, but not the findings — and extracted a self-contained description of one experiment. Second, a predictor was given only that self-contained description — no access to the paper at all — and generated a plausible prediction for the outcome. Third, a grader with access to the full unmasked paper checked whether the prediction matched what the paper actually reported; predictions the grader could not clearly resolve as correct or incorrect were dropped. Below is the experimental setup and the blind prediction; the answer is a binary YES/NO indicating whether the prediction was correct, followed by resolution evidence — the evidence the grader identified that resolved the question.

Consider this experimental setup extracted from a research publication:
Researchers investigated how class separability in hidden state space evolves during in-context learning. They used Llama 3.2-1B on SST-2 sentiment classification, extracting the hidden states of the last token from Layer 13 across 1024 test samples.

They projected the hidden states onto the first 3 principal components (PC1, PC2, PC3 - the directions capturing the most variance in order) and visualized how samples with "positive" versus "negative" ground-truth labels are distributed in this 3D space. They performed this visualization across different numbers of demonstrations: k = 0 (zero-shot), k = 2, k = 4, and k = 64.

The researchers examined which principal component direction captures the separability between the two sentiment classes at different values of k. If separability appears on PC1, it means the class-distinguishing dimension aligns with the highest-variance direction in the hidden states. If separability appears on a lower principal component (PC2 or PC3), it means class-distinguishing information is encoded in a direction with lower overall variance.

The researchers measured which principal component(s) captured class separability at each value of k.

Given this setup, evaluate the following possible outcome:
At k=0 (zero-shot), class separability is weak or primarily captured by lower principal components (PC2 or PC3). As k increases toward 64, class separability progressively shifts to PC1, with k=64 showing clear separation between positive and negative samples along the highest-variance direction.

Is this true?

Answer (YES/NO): NO